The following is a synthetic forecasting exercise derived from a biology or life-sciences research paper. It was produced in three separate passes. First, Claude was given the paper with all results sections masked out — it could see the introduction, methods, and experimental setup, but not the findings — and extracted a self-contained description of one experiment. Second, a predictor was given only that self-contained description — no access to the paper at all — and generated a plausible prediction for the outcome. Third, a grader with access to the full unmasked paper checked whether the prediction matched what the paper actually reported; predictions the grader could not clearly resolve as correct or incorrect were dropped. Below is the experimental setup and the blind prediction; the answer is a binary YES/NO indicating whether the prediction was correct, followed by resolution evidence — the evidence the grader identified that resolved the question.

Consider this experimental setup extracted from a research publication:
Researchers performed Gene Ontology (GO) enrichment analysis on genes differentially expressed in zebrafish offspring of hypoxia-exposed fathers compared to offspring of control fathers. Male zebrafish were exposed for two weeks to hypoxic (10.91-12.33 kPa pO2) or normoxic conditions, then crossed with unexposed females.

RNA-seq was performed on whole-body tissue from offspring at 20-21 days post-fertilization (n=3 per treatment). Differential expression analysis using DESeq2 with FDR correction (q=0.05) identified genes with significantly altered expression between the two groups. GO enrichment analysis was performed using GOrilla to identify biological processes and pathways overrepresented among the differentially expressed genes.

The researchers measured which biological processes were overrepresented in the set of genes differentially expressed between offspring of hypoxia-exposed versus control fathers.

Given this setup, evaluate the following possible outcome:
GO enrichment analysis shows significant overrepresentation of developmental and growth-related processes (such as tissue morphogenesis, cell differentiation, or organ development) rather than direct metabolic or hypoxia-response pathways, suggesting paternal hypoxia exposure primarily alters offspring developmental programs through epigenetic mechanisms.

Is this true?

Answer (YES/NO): NO